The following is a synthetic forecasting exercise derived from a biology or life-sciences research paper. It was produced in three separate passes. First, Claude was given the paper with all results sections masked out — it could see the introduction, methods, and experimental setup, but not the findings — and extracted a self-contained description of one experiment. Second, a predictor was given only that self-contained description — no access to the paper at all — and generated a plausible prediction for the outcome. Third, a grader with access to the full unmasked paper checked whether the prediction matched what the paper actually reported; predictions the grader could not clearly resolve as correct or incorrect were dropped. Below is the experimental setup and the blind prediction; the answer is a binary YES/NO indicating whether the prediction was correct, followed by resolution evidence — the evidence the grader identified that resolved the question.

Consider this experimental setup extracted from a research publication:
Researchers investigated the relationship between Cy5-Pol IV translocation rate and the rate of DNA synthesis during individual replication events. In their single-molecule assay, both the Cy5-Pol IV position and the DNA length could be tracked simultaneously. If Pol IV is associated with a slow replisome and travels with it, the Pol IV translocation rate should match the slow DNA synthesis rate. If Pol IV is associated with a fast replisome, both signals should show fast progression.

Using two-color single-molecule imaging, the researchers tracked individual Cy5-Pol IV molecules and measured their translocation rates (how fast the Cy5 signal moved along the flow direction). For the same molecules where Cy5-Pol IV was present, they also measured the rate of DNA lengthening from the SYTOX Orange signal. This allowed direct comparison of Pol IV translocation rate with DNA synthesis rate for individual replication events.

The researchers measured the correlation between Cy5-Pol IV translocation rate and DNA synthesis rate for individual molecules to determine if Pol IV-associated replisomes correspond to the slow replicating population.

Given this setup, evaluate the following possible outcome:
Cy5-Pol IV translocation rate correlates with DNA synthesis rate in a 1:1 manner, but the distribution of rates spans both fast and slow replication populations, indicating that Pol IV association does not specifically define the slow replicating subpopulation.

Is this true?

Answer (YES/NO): NO